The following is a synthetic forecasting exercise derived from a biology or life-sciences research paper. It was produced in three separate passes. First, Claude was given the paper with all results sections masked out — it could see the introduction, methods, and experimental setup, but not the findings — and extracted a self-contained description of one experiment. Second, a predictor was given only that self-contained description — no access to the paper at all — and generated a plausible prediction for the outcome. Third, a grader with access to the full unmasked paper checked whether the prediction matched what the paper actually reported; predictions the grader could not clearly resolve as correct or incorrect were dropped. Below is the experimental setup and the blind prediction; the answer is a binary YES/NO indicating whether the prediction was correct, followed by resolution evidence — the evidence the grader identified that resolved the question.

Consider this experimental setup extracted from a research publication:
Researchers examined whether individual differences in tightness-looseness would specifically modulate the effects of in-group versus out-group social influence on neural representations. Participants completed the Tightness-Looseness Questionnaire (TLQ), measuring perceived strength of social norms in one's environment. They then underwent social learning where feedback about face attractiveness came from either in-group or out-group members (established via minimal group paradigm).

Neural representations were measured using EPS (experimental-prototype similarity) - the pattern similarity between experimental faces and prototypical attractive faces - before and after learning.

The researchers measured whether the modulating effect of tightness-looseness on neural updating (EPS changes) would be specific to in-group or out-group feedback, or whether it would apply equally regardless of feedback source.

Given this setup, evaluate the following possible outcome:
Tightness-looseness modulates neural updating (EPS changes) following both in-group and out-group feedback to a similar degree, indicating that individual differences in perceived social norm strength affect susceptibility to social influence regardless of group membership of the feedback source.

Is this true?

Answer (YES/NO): NO